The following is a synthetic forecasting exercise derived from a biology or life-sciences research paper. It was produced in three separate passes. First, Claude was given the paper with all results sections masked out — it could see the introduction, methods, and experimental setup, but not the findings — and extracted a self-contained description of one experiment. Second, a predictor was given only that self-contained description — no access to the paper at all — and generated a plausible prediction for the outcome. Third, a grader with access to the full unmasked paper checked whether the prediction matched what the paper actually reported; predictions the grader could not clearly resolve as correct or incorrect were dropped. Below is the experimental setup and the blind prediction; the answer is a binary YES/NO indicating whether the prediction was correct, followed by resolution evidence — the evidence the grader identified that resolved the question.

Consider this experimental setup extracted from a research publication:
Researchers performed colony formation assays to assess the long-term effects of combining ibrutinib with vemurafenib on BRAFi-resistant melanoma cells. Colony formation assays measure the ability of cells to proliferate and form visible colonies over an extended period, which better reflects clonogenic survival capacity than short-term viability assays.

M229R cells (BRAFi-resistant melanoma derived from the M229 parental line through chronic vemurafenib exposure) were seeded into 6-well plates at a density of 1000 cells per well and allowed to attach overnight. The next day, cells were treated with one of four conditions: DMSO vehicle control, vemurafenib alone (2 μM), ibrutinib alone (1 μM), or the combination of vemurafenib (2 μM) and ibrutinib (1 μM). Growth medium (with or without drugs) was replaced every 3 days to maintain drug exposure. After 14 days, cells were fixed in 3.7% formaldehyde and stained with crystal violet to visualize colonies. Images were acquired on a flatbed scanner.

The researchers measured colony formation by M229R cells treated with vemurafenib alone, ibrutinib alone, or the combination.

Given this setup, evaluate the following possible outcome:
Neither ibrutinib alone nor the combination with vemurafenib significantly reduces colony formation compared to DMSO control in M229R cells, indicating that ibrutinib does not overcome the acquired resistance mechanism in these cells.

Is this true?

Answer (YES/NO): NO